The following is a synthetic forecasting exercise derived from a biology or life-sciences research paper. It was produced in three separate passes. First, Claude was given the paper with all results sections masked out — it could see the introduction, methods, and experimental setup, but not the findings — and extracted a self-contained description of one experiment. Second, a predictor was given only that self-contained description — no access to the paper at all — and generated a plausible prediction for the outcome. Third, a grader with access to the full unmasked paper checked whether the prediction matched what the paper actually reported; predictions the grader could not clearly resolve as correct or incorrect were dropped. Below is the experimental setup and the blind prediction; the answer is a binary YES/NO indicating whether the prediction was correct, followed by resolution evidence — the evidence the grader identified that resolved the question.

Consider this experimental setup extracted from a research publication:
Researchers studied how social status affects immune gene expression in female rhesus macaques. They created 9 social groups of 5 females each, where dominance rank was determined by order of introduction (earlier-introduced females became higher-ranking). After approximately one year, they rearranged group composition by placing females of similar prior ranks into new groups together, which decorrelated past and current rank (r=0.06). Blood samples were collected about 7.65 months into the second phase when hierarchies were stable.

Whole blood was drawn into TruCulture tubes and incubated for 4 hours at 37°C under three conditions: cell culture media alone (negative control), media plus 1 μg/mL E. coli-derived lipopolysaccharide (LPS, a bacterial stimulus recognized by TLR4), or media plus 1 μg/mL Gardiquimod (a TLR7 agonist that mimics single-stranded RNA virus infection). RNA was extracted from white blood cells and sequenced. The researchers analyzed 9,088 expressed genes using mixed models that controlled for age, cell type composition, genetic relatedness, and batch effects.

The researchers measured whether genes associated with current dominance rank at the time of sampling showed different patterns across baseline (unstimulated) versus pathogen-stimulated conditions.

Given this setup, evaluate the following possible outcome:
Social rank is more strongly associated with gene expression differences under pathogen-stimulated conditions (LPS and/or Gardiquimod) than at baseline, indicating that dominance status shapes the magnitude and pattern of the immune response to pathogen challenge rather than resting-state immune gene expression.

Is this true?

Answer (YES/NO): NO